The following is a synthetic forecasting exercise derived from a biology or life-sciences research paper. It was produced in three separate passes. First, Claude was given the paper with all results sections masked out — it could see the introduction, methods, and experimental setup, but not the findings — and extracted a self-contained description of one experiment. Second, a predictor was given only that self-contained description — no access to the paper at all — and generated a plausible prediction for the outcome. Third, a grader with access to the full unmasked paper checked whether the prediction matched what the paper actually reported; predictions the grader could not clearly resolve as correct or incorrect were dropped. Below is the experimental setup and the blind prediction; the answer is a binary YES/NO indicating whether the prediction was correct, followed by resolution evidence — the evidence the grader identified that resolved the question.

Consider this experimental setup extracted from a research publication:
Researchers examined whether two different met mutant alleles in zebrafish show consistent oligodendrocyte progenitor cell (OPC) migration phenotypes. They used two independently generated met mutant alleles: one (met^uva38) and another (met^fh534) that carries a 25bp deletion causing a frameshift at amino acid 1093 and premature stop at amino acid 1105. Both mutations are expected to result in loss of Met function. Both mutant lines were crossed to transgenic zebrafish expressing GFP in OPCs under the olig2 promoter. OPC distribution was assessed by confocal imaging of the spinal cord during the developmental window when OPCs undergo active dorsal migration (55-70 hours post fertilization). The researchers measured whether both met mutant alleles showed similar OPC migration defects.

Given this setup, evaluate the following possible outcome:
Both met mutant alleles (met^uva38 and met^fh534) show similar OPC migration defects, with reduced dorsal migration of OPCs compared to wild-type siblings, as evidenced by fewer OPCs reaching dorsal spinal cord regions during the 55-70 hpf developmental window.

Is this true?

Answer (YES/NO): YES